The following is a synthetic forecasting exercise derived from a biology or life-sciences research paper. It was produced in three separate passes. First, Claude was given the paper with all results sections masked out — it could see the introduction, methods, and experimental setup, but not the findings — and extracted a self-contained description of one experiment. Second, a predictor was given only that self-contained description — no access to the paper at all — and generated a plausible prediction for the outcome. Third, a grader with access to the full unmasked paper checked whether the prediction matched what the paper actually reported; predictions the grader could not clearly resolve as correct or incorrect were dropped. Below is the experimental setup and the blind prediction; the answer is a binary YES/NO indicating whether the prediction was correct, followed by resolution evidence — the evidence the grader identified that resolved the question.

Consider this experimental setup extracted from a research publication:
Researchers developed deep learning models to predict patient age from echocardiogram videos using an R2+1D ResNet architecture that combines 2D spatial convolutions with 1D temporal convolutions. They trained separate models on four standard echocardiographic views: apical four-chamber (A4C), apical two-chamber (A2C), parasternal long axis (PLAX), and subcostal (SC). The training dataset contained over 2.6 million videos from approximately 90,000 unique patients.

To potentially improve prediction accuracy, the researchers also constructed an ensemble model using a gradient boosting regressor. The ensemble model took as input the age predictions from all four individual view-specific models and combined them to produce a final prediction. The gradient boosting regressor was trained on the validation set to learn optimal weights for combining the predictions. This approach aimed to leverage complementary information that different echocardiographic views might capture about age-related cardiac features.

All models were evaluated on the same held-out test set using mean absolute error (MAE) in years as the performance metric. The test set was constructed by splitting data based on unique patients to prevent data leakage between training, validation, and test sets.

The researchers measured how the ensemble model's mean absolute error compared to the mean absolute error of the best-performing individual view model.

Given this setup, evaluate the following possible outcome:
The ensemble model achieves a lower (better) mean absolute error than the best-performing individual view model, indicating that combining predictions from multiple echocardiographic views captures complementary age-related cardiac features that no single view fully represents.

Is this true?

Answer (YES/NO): YES